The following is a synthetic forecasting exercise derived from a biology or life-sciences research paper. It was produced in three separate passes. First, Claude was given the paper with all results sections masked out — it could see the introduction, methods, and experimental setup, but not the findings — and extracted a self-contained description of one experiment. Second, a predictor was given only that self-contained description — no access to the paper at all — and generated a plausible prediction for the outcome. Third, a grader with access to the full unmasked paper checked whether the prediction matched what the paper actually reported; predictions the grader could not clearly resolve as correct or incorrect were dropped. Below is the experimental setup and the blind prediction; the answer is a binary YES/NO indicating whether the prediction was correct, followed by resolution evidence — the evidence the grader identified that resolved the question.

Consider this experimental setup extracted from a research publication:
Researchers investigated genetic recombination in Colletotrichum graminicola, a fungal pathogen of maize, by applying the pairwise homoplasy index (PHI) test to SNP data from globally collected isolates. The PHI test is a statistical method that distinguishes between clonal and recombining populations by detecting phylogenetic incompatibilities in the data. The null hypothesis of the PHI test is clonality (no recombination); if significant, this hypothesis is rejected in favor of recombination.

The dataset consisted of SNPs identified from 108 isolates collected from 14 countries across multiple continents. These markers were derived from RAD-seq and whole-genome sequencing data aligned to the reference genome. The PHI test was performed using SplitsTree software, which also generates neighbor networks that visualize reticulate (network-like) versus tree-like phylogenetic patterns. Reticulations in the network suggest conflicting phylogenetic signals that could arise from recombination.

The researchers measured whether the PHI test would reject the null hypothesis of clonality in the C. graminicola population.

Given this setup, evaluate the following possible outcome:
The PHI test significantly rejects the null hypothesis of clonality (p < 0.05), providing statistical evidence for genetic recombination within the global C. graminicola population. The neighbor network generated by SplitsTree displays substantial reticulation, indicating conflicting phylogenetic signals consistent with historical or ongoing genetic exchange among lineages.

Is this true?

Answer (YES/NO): YES